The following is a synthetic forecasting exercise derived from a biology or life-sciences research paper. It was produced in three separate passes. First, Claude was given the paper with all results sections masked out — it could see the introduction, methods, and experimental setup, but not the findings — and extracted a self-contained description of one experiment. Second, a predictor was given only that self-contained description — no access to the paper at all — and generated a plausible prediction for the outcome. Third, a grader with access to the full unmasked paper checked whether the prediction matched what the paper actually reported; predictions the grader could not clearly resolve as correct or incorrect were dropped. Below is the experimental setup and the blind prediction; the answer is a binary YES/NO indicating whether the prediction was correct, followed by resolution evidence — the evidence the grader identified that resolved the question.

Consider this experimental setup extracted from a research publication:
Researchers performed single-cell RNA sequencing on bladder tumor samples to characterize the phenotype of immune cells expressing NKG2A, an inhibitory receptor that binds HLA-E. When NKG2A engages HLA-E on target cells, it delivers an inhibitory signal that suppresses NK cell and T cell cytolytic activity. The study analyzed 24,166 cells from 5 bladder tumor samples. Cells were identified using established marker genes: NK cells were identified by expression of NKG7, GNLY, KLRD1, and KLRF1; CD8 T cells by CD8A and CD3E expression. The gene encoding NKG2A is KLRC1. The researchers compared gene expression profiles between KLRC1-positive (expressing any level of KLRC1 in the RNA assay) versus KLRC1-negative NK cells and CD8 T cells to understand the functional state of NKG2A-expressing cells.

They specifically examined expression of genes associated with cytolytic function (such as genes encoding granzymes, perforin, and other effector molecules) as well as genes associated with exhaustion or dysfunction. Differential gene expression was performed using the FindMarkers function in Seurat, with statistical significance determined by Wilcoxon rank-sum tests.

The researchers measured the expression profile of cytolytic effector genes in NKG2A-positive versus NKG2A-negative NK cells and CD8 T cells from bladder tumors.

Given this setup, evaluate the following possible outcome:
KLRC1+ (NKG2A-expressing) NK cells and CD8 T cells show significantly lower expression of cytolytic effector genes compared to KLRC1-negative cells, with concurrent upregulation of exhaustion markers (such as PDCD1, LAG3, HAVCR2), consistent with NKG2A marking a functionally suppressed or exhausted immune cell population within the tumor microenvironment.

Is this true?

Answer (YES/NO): NO